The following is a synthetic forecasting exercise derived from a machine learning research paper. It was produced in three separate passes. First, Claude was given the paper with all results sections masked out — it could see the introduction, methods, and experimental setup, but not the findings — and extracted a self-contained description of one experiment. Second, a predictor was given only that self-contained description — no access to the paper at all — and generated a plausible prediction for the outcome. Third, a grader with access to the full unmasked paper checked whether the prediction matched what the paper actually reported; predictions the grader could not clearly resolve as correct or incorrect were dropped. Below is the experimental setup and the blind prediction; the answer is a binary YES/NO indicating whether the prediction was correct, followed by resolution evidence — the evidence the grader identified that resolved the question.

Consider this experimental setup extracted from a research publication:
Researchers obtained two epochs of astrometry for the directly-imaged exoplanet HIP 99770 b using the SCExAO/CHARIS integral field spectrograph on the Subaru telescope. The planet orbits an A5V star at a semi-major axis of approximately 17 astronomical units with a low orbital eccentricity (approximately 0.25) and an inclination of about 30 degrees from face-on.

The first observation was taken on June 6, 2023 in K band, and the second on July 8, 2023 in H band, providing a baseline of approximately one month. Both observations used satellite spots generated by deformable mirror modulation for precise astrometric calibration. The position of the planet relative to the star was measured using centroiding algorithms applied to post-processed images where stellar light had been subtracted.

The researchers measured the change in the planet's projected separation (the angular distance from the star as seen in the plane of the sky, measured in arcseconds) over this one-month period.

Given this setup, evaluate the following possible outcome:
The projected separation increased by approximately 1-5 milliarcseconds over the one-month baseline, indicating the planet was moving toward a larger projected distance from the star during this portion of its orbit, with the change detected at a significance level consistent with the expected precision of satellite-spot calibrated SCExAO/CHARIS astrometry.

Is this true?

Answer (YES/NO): NO